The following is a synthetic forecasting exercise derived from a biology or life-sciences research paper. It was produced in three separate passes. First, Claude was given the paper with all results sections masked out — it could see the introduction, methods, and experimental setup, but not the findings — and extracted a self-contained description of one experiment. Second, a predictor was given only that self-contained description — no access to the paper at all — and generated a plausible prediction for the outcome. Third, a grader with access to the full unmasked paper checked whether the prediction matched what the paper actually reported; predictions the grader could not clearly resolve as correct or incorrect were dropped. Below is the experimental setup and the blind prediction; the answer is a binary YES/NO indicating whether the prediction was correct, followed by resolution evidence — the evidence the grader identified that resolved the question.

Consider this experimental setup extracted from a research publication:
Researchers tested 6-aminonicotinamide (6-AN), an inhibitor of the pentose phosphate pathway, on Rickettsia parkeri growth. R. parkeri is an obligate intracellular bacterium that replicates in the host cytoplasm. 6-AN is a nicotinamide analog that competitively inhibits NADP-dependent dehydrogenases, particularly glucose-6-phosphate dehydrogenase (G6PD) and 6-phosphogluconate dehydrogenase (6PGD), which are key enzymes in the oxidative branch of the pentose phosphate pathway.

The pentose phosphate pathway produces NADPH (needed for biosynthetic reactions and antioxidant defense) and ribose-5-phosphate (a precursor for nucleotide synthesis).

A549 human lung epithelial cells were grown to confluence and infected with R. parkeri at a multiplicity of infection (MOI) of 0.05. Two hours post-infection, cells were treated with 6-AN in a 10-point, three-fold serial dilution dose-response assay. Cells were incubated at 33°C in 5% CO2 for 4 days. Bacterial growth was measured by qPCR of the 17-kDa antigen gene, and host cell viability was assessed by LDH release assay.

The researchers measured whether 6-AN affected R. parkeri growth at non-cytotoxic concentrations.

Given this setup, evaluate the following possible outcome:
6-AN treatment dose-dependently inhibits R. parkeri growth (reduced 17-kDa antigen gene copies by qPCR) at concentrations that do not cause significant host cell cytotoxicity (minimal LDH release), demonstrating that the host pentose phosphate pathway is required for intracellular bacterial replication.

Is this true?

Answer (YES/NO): YES